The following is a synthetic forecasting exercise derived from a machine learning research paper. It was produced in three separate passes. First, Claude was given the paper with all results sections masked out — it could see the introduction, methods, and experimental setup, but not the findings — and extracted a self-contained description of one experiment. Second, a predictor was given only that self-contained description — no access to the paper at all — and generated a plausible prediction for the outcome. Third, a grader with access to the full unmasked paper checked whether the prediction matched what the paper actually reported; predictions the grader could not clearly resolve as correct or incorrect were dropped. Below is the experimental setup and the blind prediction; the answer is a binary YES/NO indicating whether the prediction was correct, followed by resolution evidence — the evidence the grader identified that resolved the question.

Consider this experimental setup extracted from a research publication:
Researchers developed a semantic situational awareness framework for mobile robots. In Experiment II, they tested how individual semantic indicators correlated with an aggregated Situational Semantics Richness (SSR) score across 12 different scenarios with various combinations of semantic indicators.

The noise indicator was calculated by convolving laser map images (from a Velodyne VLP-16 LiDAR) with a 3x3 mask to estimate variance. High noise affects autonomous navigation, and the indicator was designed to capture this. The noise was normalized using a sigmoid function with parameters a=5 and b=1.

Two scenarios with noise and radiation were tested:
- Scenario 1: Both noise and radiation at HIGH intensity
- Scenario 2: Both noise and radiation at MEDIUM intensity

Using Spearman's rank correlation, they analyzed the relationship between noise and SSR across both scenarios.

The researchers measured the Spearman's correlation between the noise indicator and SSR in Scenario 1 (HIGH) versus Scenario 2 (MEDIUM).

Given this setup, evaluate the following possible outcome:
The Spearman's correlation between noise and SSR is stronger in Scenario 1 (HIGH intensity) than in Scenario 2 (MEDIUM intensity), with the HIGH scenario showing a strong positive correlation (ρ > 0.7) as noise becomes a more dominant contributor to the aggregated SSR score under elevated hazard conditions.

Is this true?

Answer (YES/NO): YES